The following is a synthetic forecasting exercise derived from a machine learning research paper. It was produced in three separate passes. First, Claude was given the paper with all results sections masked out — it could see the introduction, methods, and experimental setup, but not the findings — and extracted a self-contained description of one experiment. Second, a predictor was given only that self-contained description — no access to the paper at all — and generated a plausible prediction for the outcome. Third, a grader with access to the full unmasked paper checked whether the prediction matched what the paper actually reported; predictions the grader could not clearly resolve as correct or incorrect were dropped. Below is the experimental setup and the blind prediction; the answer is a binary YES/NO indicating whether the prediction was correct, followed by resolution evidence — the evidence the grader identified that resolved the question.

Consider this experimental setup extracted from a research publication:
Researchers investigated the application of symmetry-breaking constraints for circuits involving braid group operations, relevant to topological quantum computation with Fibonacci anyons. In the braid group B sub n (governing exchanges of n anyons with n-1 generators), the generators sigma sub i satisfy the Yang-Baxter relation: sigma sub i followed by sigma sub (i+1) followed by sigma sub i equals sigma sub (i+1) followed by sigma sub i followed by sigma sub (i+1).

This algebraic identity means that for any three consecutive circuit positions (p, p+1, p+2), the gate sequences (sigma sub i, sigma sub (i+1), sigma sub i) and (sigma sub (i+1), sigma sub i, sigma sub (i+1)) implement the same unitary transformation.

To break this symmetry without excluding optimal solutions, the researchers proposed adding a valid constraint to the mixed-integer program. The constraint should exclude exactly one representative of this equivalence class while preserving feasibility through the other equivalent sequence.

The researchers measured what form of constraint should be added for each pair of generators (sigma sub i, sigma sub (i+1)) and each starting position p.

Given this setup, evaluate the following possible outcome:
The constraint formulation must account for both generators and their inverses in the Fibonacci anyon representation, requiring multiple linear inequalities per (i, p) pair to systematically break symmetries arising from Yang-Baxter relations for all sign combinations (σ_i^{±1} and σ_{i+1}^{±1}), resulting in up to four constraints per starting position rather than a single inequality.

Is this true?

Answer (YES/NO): NO